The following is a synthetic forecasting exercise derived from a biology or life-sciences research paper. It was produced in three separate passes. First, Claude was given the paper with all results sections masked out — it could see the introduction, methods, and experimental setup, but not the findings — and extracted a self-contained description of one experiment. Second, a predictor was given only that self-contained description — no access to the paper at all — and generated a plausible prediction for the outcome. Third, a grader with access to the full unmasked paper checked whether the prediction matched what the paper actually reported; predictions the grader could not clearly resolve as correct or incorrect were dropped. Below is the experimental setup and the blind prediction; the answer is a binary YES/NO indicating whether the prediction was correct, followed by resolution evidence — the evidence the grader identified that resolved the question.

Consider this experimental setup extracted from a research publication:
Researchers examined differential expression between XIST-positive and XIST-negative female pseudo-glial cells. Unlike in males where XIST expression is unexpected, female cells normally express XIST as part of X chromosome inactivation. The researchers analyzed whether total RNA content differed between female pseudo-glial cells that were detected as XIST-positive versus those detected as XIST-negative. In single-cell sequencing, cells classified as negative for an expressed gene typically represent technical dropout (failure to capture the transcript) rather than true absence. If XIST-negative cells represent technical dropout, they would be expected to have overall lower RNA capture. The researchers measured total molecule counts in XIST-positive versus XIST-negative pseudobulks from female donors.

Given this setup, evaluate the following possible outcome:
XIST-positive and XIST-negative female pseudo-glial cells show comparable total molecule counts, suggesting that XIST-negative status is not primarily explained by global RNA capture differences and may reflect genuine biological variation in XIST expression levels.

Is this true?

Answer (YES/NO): NO